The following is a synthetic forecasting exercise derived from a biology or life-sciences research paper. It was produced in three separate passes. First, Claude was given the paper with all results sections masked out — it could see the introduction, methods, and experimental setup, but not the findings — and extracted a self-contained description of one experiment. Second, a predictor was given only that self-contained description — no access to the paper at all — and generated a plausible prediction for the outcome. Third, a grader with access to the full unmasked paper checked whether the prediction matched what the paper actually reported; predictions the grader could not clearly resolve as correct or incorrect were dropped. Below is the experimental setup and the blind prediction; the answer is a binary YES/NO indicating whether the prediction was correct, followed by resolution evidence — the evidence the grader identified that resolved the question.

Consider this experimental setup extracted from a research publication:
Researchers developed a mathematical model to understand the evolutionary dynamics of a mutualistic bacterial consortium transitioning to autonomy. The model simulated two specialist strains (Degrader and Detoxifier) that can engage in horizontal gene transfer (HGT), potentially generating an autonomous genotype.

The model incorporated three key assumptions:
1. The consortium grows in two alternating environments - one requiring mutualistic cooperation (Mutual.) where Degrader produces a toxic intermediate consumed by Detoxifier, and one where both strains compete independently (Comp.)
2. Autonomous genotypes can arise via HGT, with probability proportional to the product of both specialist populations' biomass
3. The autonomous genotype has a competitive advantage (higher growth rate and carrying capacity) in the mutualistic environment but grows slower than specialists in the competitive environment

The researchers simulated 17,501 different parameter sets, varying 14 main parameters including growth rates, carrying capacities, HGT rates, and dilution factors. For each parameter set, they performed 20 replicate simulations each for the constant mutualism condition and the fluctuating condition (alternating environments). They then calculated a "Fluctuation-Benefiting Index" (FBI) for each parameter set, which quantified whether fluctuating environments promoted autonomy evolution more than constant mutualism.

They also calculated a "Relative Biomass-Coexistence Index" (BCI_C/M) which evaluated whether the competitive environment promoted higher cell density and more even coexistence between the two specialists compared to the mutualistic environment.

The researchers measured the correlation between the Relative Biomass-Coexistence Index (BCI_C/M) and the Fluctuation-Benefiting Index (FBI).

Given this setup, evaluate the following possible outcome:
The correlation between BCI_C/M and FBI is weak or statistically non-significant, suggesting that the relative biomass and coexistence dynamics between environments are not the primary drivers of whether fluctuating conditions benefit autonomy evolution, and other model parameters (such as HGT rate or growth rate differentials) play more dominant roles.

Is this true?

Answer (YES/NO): NO